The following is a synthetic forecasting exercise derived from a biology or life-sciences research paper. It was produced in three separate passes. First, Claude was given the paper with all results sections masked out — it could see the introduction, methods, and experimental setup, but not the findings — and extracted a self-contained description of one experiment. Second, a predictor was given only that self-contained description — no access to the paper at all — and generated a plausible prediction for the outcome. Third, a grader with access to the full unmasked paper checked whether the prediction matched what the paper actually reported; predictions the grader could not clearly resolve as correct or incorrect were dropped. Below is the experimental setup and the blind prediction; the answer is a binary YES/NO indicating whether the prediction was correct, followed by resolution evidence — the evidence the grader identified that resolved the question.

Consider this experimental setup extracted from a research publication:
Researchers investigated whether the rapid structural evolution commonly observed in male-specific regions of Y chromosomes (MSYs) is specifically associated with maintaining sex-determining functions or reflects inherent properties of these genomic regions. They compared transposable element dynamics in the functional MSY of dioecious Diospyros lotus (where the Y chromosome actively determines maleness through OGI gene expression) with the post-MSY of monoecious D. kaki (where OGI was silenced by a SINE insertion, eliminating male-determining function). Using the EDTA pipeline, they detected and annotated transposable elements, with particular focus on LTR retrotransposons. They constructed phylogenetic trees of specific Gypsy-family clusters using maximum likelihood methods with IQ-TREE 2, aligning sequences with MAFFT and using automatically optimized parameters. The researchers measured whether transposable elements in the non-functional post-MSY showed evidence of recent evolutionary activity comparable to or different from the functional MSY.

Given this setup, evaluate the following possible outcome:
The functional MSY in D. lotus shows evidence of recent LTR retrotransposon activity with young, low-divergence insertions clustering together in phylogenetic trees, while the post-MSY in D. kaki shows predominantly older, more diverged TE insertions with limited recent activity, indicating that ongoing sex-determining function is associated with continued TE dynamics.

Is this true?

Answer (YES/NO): NO